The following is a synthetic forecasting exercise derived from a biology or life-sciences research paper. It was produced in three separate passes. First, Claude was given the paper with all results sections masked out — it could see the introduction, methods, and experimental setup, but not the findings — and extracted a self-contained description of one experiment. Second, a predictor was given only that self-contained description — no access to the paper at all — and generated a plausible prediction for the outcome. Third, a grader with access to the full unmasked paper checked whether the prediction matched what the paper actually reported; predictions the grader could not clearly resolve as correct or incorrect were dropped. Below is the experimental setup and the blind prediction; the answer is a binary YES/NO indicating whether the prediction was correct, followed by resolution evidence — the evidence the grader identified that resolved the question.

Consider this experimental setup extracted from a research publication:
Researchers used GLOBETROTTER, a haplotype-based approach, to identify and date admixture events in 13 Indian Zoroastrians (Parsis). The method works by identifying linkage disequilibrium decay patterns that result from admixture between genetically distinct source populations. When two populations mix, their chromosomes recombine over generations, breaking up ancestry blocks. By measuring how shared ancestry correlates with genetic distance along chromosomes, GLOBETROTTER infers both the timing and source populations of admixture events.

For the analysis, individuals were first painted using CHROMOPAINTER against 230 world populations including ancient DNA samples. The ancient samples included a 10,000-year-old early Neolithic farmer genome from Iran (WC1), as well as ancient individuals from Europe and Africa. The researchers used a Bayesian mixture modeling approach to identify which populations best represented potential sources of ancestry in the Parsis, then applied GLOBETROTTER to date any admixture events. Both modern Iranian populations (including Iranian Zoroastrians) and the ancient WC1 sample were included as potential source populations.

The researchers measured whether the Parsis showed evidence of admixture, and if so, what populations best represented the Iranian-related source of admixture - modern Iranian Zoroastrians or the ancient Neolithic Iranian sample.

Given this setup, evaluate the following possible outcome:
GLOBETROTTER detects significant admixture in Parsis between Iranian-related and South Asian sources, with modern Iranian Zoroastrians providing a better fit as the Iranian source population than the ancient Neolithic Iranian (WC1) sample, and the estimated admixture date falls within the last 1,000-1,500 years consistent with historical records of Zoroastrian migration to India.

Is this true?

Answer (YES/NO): NO